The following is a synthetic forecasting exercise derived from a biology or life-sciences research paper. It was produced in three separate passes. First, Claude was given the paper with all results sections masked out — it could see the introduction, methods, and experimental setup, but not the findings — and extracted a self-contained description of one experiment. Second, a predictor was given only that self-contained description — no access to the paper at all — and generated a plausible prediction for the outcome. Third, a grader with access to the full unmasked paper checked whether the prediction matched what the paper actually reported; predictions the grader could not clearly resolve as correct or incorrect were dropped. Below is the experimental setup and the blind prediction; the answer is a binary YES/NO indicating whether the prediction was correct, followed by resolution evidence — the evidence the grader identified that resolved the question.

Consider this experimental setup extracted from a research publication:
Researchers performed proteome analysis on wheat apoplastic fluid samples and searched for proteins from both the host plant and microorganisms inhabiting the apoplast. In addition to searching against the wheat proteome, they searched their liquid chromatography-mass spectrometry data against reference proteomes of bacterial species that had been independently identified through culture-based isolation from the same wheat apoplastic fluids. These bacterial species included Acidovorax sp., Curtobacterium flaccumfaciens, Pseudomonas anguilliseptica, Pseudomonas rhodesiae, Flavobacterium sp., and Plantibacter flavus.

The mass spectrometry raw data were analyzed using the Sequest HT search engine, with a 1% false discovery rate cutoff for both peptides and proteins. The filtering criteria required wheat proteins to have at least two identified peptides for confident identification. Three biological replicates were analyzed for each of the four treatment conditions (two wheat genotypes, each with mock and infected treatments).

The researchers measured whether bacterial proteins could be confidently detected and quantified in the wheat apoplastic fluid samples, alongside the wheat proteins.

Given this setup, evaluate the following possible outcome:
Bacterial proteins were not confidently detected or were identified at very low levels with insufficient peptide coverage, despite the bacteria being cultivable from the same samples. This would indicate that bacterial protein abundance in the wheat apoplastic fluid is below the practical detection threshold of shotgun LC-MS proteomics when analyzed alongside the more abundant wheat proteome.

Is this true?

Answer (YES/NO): YES